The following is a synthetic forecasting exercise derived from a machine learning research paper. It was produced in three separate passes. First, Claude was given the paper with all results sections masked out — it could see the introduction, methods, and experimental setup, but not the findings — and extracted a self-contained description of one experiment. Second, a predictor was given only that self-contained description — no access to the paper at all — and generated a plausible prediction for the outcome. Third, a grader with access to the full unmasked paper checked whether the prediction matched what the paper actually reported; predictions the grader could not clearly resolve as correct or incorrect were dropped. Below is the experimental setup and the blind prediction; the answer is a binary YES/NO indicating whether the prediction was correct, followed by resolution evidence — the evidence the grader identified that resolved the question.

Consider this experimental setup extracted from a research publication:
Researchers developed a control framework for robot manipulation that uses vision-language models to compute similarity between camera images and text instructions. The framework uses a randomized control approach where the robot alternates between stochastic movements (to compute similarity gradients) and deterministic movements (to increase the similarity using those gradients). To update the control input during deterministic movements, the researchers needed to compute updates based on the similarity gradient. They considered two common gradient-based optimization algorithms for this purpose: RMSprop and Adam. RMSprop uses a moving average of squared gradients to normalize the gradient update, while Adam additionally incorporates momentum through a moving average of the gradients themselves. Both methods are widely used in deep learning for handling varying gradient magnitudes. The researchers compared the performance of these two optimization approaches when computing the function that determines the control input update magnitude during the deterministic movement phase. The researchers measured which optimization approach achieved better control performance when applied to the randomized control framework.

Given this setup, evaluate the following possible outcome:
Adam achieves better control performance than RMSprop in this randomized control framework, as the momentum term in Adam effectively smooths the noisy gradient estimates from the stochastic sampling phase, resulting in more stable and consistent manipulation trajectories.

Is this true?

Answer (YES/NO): NO